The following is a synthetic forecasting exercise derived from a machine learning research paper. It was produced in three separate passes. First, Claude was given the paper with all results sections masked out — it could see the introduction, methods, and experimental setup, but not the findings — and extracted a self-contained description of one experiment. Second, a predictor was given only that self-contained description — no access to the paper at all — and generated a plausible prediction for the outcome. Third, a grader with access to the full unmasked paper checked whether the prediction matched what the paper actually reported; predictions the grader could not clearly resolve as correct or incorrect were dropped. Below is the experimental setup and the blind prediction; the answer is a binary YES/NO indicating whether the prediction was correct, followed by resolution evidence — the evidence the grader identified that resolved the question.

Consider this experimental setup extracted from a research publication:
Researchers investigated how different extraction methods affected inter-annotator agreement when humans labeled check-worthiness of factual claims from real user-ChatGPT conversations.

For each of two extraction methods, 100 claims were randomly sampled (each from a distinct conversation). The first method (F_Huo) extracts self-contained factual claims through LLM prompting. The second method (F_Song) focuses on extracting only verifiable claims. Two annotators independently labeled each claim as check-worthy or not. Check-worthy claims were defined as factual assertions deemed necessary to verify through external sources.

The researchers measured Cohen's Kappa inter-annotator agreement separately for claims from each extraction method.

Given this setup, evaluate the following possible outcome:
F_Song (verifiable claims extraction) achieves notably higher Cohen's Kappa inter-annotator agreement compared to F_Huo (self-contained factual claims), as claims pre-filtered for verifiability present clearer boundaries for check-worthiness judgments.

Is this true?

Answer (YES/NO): NO